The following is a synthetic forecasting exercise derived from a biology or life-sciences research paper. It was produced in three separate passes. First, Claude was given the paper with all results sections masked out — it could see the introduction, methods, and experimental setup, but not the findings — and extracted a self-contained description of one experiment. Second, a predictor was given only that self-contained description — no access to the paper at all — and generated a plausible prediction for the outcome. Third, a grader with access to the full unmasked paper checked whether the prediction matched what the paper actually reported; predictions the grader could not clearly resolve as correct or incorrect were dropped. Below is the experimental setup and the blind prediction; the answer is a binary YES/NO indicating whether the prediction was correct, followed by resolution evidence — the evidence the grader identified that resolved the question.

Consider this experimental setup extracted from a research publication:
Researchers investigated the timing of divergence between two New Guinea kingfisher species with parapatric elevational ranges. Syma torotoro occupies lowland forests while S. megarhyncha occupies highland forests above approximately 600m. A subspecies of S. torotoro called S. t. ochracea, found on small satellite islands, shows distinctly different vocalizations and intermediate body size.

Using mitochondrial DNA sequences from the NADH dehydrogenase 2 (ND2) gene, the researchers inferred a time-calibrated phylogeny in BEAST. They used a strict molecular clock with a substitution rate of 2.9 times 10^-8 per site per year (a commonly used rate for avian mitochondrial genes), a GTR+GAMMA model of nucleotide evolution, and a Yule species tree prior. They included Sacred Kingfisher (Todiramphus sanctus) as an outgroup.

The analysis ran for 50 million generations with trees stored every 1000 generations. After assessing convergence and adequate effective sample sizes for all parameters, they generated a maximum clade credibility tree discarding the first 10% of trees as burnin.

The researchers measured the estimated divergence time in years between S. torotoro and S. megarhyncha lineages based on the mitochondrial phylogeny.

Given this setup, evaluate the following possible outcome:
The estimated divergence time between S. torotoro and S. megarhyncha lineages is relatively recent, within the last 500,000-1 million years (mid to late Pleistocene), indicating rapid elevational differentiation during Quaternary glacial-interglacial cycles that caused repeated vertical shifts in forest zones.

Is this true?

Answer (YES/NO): YES